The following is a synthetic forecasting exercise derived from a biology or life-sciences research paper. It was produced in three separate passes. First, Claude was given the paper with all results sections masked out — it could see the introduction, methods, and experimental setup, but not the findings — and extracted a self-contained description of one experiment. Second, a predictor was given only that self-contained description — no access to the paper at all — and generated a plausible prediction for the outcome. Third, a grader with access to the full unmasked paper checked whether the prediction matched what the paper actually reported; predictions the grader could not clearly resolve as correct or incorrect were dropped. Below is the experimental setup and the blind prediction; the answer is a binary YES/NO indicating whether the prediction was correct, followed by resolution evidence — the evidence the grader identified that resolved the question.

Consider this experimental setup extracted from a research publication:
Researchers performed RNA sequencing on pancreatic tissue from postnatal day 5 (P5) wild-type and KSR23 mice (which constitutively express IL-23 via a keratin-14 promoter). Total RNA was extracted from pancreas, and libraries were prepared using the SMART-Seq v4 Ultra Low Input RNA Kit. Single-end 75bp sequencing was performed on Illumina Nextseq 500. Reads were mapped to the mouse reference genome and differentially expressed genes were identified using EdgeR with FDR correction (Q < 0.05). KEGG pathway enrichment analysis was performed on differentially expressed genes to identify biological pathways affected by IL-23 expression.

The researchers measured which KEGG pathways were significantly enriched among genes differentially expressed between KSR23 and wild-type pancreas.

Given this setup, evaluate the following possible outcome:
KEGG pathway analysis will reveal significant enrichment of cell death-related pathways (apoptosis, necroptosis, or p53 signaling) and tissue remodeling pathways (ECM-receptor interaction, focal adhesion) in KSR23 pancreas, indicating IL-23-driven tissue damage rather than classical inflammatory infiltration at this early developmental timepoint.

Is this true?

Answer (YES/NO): NO